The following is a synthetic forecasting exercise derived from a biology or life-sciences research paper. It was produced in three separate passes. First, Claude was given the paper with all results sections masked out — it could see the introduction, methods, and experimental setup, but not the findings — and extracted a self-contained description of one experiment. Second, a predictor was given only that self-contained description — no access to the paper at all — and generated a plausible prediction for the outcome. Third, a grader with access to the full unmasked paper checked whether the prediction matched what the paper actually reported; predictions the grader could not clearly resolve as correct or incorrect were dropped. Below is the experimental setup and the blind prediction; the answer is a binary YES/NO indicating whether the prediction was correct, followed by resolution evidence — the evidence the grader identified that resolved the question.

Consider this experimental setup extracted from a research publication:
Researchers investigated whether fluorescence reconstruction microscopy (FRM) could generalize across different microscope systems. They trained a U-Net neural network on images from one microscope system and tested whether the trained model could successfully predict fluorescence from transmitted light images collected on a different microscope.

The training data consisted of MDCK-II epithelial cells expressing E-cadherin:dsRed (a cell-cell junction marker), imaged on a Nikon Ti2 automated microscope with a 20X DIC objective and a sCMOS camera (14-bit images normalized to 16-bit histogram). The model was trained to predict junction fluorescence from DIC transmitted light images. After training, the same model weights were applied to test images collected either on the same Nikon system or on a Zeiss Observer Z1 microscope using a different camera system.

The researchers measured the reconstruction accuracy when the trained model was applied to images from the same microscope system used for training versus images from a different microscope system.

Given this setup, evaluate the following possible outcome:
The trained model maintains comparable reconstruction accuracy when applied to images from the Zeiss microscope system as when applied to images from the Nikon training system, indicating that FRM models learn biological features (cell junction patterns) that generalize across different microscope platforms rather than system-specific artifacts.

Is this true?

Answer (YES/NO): NO